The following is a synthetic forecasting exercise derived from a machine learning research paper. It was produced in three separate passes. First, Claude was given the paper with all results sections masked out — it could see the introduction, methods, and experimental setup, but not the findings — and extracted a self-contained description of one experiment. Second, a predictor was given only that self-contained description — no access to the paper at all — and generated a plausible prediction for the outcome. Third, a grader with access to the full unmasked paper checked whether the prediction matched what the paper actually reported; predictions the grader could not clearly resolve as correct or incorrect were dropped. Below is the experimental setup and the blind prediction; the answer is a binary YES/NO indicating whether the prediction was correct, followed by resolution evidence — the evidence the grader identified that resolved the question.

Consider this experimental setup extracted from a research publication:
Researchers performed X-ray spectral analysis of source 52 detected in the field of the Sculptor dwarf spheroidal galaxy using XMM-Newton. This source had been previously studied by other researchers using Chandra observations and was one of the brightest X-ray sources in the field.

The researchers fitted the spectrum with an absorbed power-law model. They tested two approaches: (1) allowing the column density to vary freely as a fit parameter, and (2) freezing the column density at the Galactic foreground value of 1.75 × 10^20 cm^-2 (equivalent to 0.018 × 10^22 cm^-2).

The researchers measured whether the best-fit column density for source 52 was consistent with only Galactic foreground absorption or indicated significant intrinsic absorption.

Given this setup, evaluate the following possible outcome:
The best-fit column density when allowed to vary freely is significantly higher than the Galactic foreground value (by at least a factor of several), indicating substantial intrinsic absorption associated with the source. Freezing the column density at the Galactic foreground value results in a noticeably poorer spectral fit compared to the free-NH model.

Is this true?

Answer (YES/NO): NO